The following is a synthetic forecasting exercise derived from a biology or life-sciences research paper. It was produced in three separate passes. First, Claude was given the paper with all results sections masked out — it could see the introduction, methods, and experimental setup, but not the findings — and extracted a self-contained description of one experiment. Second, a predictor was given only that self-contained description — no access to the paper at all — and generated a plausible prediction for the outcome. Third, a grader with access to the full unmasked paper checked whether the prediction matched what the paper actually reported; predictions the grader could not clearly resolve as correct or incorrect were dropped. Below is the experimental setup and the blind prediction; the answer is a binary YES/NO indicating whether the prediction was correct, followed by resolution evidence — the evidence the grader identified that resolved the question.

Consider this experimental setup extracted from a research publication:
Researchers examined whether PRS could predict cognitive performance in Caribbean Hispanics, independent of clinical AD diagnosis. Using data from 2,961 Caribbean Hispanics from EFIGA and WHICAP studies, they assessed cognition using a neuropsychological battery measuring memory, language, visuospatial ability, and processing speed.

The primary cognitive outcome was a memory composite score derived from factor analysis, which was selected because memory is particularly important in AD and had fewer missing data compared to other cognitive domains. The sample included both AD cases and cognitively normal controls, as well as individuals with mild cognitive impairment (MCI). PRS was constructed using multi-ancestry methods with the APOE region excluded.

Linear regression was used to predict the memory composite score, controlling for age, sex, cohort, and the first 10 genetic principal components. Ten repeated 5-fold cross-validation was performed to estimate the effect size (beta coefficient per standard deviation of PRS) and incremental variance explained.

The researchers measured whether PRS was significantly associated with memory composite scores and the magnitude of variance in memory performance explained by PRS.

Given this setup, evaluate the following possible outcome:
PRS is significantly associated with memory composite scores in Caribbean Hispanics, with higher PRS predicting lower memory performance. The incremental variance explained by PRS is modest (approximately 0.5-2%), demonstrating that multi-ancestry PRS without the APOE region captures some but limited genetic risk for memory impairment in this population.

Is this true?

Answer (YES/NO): YES